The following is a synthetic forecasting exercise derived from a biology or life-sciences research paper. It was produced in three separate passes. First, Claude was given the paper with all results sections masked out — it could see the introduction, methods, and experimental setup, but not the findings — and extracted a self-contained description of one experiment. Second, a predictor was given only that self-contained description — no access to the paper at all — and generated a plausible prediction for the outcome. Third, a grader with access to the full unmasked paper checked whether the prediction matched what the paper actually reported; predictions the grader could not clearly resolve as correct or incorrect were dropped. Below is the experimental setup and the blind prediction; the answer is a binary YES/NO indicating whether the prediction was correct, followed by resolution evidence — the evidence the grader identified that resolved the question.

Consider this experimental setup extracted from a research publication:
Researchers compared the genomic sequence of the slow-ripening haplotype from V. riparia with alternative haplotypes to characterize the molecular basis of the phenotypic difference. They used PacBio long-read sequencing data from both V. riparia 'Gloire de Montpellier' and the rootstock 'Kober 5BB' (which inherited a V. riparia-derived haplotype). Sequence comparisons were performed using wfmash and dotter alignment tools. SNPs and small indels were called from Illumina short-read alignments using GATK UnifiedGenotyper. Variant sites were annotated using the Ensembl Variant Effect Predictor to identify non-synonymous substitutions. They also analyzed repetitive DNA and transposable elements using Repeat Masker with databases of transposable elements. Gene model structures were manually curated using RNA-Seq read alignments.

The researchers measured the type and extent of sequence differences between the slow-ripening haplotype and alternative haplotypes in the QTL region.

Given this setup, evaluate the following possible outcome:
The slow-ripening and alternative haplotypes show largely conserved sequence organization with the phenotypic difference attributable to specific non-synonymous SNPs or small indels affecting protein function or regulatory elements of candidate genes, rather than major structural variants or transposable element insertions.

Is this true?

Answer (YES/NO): YES